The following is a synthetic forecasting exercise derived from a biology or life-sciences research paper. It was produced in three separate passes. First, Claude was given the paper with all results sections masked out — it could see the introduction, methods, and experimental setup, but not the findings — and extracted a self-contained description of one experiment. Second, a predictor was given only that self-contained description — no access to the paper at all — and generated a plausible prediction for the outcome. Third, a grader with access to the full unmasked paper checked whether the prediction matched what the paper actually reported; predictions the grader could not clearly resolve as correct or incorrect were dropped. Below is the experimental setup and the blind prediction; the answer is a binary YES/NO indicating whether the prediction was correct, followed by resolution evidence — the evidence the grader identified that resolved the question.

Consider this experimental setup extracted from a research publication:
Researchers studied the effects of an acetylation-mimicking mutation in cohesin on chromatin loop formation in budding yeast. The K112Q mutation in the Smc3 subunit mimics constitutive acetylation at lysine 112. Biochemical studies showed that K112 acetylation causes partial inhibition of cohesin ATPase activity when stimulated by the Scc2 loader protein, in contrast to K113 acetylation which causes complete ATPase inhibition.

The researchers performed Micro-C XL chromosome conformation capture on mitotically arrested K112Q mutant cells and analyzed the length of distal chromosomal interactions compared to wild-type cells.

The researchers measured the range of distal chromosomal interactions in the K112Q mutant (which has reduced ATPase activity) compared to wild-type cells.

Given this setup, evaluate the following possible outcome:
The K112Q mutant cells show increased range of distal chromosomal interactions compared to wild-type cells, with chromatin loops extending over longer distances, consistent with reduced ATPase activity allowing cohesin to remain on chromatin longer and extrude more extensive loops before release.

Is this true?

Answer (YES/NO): NO